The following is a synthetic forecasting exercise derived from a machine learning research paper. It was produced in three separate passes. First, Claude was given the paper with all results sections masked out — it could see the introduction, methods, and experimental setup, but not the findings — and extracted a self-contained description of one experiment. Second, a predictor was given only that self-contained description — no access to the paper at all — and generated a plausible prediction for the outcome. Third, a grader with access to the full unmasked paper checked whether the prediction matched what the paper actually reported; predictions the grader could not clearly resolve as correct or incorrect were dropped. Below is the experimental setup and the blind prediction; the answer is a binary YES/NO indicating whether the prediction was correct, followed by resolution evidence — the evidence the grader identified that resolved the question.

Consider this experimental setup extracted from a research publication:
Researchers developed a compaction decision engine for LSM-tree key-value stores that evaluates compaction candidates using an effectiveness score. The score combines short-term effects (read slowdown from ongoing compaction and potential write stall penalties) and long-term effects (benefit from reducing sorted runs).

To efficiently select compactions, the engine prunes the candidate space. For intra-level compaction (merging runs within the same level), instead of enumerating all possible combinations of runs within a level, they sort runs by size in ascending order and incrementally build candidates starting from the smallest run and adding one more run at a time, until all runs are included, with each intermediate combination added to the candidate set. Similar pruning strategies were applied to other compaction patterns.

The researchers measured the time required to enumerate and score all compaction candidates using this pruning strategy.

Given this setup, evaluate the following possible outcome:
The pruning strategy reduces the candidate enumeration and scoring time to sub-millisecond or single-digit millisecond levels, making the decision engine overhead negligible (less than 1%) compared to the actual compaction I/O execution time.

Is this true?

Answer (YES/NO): YES